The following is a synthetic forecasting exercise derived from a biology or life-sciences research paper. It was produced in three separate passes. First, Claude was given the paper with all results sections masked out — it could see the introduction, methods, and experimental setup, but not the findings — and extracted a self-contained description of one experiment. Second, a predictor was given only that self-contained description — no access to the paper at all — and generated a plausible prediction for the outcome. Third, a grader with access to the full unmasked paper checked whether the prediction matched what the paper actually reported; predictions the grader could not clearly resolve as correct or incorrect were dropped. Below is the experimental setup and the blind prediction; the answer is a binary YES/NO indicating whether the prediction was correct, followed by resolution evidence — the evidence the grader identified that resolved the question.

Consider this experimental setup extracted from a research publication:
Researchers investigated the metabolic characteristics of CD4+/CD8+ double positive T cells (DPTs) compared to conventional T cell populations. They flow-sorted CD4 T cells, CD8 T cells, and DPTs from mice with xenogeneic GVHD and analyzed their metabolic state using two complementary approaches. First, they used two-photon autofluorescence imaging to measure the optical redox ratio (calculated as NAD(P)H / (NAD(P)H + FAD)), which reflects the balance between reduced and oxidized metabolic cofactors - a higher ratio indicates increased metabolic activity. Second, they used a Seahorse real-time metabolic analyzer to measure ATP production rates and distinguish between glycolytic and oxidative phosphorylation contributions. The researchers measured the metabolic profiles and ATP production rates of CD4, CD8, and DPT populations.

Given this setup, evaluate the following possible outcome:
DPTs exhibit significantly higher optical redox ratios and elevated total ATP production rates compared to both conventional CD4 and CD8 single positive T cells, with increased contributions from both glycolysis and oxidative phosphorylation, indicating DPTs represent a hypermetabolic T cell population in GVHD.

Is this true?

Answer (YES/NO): NO